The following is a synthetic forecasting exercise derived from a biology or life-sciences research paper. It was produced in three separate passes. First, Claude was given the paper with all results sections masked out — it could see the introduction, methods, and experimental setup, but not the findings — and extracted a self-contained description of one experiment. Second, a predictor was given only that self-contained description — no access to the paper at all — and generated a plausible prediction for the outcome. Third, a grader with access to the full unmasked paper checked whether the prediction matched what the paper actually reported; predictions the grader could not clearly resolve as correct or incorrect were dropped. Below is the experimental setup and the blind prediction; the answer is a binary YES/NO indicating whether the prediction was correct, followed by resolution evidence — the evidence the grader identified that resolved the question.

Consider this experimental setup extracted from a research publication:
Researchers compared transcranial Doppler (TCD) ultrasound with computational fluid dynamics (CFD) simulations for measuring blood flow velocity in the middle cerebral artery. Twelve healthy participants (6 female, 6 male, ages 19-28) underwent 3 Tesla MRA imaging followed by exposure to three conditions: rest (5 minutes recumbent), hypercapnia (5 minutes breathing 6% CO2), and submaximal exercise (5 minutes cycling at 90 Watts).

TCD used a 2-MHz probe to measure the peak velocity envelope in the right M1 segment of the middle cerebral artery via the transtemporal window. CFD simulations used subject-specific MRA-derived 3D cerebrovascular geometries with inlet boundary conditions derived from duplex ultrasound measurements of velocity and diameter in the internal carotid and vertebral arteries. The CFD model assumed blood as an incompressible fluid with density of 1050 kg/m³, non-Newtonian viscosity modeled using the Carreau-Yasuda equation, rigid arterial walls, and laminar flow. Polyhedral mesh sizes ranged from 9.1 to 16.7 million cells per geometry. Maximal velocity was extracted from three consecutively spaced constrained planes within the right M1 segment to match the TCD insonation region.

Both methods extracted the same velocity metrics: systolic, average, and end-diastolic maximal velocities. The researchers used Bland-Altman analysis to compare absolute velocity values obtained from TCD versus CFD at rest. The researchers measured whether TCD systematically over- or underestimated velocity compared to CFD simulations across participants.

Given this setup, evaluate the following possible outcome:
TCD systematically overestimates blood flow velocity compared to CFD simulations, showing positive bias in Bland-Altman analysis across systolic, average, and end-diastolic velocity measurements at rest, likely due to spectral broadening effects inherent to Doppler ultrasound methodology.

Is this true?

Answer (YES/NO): NO